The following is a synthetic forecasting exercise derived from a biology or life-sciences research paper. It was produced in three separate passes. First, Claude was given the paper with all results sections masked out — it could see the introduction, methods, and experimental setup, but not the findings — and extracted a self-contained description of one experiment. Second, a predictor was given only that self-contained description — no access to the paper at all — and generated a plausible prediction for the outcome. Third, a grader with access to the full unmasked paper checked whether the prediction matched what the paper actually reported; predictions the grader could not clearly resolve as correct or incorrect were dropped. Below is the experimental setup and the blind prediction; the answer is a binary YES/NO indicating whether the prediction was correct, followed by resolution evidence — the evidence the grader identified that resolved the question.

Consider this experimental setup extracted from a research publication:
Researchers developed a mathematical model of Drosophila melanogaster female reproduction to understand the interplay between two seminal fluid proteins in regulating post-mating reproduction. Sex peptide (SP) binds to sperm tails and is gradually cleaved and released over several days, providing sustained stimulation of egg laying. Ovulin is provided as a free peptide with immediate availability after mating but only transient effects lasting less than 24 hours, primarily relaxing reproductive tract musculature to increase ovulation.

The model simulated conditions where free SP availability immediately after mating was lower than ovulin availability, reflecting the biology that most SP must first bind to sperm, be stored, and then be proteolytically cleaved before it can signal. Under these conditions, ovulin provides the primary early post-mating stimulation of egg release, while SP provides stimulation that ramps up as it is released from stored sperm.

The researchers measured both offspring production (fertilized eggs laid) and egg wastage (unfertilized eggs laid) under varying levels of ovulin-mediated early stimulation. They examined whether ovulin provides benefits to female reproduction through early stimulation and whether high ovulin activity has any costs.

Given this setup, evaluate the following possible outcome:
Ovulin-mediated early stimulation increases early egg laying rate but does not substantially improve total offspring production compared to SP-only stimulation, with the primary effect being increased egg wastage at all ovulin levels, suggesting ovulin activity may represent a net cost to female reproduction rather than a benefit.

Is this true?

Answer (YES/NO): NO